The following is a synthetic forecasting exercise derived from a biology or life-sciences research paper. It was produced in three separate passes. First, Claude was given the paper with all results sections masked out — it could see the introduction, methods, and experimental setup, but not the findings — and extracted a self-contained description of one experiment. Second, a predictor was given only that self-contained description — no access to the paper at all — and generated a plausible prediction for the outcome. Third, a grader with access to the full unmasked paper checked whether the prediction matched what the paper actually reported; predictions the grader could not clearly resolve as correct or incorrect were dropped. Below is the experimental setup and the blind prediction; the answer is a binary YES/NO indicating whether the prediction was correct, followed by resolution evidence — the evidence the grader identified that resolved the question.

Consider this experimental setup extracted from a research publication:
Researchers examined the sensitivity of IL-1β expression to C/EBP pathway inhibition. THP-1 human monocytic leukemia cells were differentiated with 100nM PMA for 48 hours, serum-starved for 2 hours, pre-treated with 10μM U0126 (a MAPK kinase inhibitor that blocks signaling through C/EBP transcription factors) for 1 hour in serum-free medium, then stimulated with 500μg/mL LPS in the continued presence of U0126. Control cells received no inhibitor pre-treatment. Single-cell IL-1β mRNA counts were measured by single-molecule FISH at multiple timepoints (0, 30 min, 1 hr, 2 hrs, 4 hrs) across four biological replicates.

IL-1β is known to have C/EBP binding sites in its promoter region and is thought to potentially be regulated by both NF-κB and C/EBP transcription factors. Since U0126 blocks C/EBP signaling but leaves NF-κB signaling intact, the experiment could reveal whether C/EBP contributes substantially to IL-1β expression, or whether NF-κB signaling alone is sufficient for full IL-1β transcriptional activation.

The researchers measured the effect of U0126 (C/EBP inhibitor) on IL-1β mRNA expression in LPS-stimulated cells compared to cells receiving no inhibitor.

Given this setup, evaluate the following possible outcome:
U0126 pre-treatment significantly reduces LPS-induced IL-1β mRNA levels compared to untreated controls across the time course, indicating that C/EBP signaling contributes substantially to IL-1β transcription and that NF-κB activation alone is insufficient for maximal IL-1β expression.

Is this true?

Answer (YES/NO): NO